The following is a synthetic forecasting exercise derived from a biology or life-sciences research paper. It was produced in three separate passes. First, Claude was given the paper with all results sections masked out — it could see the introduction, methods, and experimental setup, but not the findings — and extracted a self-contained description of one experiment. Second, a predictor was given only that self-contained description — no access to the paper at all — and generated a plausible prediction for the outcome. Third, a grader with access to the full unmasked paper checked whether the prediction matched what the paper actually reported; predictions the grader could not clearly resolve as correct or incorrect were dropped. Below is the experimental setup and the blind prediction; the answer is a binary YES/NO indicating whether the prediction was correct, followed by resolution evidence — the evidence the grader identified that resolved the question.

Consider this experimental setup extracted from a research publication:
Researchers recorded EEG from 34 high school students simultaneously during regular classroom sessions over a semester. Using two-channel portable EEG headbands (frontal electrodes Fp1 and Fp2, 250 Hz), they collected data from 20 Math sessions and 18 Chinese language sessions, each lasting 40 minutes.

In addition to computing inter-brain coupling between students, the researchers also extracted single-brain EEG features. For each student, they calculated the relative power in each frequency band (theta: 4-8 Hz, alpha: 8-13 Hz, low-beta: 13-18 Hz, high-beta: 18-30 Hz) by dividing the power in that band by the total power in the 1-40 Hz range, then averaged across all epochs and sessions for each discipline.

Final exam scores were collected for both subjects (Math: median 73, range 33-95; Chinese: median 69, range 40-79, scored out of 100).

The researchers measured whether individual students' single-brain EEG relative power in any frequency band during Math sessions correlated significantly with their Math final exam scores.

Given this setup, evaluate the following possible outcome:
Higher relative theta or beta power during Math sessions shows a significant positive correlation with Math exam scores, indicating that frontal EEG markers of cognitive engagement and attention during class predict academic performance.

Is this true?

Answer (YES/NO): NO